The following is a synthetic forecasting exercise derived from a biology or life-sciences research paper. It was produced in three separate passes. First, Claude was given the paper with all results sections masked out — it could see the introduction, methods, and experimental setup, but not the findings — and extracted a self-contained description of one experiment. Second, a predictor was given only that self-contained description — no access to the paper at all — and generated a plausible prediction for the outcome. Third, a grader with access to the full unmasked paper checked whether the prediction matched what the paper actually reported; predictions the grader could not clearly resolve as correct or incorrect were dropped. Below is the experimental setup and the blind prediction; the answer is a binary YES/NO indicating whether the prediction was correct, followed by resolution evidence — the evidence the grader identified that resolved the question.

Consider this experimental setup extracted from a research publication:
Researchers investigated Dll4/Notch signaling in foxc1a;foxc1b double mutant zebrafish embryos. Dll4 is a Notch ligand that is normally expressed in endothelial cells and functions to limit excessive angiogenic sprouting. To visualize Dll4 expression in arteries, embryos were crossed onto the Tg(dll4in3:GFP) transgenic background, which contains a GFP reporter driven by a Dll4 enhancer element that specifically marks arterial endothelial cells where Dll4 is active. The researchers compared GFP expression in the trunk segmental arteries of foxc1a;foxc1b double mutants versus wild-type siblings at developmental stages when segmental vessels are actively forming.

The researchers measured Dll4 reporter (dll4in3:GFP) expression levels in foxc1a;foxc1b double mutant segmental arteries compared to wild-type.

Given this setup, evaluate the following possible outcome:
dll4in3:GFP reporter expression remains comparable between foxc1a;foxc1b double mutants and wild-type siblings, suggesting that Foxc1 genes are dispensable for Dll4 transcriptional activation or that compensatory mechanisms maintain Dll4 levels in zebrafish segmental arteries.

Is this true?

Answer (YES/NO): NO